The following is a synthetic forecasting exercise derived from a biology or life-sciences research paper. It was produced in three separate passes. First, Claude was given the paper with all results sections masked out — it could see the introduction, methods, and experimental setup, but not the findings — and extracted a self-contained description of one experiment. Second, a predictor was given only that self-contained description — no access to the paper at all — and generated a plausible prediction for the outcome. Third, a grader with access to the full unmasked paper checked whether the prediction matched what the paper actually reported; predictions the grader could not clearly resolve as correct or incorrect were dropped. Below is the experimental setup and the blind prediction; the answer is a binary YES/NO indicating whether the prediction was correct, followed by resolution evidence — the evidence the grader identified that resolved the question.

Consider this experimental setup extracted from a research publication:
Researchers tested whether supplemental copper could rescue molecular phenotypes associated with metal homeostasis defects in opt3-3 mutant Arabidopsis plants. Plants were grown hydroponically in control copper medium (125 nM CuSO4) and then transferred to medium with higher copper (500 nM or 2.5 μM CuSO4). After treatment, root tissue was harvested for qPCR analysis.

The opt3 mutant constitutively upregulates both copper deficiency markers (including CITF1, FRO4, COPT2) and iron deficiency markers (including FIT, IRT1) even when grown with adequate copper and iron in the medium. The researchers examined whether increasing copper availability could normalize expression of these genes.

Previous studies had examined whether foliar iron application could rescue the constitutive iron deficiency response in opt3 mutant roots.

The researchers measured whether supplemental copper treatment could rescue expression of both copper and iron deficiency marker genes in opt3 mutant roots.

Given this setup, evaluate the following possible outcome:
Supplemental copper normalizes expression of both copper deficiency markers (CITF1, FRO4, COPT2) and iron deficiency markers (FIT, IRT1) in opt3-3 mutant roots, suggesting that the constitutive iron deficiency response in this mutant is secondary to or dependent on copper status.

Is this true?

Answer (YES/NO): YES